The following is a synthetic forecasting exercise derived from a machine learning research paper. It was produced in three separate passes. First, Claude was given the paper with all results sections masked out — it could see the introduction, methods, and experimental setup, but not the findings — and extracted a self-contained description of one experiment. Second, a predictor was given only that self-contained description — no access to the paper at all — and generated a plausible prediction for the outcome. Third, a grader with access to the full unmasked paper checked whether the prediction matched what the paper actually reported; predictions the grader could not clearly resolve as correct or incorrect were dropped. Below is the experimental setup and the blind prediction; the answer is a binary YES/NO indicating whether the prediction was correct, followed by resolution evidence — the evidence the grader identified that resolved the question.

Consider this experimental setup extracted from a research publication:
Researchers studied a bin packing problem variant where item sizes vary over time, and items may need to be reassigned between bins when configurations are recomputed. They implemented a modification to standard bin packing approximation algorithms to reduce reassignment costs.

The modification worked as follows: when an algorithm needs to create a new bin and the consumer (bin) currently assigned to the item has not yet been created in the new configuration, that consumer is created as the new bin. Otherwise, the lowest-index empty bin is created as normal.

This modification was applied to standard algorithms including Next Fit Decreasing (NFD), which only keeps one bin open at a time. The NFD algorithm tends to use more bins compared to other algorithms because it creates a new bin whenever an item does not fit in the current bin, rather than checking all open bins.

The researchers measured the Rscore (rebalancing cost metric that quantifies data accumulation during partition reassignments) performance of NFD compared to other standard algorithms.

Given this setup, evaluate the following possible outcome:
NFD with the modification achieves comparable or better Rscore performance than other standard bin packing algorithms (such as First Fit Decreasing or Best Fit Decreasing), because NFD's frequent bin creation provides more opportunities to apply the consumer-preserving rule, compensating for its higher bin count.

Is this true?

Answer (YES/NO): YES